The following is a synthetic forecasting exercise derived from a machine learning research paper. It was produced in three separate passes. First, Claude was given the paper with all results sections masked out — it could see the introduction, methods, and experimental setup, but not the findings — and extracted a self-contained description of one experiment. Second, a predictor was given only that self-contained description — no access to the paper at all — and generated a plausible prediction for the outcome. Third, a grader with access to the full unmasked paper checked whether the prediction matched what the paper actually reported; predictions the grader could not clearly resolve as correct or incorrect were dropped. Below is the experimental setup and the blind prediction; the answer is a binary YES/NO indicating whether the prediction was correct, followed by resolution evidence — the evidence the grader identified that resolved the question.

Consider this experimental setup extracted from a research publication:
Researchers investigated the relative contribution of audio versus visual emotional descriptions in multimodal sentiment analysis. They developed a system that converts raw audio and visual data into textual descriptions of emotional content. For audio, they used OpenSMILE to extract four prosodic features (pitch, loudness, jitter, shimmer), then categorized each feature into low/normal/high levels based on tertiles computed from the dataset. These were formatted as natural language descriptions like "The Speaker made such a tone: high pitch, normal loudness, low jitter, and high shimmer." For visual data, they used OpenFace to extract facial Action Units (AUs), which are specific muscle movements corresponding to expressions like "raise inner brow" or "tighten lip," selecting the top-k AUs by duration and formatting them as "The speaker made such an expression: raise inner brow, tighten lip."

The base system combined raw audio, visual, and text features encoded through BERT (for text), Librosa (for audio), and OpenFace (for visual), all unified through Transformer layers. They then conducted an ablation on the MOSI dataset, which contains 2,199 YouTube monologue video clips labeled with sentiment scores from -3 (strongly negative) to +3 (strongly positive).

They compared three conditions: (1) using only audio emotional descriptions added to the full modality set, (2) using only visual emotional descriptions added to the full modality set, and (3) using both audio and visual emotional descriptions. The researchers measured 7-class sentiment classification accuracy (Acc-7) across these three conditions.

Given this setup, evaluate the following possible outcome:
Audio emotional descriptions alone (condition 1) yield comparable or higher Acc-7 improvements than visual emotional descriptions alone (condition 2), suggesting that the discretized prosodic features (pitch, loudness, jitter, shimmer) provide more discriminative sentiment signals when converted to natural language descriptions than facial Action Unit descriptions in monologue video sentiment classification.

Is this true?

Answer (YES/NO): NO